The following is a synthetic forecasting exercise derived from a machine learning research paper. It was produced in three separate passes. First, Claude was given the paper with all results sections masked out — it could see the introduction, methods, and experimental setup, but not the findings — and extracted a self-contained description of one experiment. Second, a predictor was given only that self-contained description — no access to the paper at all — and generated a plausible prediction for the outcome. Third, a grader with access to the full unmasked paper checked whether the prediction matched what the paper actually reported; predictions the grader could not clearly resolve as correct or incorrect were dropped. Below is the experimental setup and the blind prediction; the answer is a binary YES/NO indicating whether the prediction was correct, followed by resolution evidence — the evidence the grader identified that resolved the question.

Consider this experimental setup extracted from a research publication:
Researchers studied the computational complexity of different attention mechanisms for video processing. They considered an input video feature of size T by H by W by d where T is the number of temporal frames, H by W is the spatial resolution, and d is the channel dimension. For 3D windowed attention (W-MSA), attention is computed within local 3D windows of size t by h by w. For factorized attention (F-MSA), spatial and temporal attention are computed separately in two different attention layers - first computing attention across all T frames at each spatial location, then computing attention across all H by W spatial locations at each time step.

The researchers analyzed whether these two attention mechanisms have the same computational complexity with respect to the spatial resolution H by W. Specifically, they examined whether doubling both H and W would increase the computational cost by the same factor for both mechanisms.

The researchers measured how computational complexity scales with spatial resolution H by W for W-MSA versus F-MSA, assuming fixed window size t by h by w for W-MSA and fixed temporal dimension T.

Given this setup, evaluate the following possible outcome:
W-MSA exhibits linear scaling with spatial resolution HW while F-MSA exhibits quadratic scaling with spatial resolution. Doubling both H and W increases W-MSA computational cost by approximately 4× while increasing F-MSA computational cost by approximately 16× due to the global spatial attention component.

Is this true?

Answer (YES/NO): YES